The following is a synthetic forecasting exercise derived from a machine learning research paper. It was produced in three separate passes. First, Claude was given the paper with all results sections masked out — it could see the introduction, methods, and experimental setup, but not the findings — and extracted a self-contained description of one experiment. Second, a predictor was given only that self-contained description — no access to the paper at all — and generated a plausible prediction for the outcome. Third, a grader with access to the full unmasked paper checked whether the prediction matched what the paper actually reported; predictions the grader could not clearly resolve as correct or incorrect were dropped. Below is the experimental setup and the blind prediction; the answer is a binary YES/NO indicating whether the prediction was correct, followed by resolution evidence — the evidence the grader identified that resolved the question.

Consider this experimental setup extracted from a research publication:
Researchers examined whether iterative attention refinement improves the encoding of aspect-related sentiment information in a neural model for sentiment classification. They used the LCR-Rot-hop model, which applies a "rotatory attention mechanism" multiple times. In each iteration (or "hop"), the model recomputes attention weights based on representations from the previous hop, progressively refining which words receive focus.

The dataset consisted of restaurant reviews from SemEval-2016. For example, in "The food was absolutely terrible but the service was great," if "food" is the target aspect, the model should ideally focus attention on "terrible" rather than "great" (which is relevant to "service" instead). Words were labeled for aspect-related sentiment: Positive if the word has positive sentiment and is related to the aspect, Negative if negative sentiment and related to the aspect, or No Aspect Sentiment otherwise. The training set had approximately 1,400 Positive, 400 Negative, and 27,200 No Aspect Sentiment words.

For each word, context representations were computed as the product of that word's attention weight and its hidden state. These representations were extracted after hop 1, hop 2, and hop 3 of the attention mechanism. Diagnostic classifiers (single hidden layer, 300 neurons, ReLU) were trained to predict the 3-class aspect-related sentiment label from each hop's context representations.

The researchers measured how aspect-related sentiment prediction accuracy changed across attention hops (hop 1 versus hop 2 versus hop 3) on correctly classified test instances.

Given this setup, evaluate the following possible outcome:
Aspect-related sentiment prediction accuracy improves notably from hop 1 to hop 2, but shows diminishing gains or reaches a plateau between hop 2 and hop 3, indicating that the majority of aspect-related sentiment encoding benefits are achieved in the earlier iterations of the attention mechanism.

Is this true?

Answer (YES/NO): NO